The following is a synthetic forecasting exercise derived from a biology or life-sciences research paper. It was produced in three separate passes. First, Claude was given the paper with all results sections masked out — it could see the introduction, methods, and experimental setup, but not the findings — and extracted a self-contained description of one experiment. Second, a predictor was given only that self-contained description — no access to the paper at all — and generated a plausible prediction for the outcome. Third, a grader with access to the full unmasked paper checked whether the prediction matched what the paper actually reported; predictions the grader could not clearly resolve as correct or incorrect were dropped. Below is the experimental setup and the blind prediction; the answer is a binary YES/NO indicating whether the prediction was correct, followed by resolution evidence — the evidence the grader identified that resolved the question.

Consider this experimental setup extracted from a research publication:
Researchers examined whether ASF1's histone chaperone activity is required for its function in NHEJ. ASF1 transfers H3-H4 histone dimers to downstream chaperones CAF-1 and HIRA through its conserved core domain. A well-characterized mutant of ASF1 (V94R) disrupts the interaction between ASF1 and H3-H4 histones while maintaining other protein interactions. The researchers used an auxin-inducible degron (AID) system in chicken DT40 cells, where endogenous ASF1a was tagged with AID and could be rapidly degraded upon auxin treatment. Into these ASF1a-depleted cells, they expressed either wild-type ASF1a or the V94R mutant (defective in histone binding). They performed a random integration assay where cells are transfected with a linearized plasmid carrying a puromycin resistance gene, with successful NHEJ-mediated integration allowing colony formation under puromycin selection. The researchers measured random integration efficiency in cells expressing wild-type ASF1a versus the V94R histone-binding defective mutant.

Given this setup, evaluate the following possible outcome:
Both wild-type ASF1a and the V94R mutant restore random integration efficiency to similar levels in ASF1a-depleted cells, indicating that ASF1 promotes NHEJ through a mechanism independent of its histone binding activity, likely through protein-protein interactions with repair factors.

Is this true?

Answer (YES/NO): NO